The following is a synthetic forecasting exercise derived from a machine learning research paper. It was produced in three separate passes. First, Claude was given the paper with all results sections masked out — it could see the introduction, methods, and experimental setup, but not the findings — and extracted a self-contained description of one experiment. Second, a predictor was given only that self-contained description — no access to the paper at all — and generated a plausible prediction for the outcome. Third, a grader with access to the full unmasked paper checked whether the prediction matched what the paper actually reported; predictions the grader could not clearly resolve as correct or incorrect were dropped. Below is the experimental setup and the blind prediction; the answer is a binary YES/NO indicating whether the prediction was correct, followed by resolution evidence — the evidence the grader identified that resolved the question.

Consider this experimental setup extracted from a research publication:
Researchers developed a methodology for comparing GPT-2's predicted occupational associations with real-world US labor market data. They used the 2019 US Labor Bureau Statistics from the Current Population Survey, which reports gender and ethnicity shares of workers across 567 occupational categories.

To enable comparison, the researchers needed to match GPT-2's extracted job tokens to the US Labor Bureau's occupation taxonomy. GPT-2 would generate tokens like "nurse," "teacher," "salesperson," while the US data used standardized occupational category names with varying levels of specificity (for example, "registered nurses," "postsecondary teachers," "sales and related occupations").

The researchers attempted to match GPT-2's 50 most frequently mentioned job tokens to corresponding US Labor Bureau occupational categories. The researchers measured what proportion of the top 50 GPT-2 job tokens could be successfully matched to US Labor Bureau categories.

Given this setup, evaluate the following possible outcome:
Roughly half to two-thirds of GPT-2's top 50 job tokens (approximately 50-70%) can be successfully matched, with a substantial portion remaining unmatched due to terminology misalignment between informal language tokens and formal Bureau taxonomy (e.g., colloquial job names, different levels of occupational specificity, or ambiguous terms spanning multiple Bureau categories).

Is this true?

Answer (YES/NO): NO